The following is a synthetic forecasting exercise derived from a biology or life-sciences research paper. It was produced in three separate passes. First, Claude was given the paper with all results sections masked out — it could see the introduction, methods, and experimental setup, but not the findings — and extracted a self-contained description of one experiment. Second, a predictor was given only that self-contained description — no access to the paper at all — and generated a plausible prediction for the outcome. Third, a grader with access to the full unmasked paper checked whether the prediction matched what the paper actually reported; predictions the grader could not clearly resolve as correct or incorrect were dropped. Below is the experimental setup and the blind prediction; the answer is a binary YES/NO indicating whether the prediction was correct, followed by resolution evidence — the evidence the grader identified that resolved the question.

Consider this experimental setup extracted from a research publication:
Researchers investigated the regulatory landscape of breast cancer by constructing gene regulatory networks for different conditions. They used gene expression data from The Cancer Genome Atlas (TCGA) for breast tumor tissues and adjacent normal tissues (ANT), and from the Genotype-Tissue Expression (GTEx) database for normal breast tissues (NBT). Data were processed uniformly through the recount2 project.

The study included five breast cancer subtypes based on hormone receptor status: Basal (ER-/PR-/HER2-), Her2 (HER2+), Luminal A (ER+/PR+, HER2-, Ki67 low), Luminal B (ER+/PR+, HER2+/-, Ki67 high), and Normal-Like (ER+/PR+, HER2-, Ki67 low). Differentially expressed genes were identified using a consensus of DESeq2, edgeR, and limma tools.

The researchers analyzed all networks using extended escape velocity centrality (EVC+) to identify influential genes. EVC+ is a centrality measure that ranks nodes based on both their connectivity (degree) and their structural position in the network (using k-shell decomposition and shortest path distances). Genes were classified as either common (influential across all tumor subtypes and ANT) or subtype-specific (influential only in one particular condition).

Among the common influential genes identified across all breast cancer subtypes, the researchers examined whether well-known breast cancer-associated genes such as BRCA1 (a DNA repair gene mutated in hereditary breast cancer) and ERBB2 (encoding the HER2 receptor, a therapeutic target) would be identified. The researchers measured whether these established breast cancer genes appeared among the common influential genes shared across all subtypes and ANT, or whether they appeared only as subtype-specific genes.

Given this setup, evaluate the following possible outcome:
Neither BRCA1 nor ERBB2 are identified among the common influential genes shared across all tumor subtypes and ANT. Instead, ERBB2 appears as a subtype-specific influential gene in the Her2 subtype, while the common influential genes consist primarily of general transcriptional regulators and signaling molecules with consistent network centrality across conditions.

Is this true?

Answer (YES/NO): NO